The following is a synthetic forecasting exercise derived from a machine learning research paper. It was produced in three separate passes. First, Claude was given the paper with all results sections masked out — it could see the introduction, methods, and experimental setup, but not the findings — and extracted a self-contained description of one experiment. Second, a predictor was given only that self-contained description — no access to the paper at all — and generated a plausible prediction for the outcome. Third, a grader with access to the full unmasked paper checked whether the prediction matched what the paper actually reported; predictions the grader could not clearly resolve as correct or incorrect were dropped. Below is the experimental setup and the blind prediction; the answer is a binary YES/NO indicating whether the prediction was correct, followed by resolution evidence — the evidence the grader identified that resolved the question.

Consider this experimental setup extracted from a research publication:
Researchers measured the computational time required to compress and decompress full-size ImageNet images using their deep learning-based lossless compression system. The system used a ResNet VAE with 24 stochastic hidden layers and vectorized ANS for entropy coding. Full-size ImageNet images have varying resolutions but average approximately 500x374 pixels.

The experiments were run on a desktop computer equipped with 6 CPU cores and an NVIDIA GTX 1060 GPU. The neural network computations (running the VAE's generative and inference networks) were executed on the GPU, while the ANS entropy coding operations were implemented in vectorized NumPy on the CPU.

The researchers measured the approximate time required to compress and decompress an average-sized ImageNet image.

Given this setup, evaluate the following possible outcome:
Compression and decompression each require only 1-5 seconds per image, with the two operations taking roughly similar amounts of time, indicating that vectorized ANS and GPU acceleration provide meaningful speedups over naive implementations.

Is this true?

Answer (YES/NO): NO